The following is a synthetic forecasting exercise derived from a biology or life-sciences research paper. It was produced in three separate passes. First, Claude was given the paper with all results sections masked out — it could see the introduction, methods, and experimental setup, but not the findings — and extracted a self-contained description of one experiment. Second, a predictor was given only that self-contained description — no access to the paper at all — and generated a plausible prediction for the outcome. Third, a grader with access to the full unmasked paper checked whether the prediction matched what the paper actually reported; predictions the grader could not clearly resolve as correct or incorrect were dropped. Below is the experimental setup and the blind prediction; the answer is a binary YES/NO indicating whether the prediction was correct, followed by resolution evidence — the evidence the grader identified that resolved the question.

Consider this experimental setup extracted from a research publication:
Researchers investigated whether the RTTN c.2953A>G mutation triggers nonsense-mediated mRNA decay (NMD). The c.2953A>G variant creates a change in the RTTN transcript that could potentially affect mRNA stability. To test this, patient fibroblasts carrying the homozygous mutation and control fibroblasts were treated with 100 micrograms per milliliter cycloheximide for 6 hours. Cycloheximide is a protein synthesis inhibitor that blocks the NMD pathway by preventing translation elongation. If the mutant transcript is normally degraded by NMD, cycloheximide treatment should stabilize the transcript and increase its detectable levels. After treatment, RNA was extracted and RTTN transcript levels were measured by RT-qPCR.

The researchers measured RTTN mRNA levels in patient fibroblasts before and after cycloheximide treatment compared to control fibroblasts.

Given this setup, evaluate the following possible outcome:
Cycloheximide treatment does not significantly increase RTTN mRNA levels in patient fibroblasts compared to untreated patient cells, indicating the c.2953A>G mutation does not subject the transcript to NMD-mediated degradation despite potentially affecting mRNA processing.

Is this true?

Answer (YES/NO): NO